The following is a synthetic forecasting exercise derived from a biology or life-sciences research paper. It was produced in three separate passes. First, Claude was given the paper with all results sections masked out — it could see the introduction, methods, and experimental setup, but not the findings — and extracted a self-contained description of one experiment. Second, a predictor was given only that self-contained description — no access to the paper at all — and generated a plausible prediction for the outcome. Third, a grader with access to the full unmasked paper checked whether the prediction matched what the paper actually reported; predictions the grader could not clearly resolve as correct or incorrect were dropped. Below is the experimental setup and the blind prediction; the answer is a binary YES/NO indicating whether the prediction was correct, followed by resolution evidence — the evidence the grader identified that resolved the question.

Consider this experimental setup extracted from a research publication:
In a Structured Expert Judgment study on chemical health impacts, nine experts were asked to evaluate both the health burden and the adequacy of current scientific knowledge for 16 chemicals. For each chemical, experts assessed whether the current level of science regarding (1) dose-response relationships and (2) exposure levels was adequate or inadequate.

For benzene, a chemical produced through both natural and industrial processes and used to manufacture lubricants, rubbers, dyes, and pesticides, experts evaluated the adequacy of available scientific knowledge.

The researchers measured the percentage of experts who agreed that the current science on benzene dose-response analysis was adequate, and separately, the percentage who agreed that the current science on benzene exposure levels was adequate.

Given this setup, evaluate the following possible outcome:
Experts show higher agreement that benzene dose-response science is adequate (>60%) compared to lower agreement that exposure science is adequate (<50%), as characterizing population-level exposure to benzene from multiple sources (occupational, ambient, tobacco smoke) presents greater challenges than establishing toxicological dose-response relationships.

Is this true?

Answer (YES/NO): YES